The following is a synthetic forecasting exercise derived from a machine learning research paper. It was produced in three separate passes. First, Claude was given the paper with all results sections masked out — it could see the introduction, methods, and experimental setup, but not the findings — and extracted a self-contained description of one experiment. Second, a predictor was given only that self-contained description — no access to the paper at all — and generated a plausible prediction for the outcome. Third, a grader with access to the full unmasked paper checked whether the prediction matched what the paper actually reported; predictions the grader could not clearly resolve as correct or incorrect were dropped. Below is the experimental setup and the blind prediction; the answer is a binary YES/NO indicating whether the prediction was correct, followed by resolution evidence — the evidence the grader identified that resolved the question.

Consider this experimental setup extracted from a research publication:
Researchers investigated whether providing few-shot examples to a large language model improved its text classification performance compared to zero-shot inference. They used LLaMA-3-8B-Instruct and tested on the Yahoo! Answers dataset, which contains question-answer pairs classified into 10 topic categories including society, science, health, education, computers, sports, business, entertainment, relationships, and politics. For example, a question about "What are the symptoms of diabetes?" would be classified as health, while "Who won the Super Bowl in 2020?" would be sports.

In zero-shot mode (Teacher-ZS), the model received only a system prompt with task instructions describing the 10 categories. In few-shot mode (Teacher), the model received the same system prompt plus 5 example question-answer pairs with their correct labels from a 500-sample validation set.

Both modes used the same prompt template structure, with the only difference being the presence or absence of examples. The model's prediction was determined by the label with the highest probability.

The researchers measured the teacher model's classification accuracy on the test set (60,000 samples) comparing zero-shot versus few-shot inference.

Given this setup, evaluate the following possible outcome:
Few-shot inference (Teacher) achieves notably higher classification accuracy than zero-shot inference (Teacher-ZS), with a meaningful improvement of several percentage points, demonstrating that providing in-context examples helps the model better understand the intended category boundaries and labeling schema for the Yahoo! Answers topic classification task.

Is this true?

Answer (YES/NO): YES